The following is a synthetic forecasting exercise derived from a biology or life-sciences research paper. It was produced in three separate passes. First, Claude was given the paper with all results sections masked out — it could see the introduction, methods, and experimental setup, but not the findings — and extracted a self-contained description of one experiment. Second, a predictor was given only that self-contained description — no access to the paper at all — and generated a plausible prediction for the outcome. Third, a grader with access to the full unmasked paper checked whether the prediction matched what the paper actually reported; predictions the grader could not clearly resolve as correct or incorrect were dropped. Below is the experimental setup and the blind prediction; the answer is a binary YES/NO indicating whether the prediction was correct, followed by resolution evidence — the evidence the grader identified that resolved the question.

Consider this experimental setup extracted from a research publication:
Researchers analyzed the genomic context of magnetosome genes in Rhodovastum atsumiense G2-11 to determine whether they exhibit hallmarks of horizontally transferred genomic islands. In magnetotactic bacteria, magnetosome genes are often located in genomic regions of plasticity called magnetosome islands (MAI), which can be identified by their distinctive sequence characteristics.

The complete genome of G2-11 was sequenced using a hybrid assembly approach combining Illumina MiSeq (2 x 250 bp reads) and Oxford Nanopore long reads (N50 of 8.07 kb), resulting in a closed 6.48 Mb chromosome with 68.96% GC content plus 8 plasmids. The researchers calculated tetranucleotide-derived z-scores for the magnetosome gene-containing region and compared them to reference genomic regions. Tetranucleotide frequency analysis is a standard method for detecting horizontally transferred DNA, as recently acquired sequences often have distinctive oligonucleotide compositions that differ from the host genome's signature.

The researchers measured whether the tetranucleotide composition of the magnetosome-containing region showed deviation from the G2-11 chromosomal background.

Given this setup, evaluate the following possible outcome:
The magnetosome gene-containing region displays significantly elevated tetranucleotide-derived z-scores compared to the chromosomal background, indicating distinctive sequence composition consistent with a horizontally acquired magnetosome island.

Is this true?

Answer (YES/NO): NO